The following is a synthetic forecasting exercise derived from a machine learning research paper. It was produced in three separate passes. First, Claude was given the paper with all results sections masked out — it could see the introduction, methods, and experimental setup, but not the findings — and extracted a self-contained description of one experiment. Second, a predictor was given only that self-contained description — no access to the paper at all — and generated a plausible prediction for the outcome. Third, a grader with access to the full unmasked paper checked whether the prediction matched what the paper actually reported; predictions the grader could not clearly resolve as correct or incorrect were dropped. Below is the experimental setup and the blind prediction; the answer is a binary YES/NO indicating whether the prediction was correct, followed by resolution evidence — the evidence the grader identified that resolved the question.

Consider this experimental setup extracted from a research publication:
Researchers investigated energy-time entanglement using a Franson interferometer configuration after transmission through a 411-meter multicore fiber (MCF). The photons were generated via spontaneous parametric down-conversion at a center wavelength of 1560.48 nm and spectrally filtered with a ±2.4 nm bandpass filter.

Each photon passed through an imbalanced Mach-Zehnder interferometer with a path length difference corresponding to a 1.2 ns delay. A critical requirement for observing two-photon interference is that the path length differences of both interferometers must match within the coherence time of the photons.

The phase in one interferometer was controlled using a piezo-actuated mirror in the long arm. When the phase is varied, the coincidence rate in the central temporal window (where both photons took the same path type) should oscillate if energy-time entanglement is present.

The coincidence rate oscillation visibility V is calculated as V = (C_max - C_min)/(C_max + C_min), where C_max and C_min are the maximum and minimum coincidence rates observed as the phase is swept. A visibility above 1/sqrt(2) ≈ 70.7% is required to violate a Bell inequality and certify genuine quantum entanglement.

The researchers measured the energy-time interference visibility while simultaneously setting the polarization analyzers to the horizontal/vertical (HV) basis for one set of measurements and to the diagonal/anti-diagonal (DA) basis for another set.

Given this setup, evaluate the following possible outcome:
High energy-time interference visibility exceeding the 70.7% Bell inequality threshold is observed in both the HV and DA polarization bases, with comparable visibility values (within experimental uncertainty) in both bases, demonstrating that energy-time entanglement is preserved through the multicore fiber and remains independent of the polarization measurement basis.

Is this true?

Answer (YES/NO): YES